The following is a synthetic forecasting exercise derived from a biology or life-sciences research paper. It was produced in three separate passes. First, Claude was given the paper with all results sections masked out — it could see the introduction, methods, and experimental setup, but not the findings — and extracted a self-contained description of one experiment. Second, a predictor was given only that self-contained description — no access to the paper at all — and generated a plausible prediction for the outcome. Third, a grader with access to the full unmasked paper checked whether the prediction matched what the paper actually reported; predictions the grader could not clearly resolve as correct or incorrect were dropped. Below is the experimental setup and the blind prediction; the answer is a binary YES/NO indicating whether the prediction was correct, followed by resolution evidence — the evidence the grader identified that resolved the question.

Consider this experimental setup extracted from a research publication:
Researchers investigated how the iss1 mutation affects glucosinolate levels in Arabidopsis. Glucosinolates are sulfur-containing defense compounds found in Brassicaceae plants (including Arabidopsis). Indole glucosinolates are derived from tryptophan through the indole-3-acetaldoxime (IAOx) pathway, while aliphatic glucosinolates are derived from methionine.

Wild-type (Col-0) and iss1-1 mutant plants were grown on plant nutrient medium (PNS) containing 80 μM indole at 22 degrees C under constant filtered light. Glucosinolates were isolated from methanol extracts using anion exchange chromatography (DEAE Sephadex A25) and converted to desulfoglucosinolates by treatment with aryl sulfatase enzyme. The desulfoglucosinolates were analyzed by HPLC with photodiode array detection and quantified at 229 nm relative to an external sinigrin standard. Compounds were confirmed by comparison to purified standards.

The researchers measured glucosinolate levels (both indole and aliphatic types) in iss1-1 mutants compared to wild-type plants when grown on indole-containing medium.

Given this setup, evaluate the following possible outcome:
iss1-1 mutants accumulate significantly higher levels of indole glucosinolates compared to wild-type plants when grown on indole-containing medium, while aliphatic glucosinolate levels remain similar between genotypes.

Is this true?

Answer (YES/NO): NO